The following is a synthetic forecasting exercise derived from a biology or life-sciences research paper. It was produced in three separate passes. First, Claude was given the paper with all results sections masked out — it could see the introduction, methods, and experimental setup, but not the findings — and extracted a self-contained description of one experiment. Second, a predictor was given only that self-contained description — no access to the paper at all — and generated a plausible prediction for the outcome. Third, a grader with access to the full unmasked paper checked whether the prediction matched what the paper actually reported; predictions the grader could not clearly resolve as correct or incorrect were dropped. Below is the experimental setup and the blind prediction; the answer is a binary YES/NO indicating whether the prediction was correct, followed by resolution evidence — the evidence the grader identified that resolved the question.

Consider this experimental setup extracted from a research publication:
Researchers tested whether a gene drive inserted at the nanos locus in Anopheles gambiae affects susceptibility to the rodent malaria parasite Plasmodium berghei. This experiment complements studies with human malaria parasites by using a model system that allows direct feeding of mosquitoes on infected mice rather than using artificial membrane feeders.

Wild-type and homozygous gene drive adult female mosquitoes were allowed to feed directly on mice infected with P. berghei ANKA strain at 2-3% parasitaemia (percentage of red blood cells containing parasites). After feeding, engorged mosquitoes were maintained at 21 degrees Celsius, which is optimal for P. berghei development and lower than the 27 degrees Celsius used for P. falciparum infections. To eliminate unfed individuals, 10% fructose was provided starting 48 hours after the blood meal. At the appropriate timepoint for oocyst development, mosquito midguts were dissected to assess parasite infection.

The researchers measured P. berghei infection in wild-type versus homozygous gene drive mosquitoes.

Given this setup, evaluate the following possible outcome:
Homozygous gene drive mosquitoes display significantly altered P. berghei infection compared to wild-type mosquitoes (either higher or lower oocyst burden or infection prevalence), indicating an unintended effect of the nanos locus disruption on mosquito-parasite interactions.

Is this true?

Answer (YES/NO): NO